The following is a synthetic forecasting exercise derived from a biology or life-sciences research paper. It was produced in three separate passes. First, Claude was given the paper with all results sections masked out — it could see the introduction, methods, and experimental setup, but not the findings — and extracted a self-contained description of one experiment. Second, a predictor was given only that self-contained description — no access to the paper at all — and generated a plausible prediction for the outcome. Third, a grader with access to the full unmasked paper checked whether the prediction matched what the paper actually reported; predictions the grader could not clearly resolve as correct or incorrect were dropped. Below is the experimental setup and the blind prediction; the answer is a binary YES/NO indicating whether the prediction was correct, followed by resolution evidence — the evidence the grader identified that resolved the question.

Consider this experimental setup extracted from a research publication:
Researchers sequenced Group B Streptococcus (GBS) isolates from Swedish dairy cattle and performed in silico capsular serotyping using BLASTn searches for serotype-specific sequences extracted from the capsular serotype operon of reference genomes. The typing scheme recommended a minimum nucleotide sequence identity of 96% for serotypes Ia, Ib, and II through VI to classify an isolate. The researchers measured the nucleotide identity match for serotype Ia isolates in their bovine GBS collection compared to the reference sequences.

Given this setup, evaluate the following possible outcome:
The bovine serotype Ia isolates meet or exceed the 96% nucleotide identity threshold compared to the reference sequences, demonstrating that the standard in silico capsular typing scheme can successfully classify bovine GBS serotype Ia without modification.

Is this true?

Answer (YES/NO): NO